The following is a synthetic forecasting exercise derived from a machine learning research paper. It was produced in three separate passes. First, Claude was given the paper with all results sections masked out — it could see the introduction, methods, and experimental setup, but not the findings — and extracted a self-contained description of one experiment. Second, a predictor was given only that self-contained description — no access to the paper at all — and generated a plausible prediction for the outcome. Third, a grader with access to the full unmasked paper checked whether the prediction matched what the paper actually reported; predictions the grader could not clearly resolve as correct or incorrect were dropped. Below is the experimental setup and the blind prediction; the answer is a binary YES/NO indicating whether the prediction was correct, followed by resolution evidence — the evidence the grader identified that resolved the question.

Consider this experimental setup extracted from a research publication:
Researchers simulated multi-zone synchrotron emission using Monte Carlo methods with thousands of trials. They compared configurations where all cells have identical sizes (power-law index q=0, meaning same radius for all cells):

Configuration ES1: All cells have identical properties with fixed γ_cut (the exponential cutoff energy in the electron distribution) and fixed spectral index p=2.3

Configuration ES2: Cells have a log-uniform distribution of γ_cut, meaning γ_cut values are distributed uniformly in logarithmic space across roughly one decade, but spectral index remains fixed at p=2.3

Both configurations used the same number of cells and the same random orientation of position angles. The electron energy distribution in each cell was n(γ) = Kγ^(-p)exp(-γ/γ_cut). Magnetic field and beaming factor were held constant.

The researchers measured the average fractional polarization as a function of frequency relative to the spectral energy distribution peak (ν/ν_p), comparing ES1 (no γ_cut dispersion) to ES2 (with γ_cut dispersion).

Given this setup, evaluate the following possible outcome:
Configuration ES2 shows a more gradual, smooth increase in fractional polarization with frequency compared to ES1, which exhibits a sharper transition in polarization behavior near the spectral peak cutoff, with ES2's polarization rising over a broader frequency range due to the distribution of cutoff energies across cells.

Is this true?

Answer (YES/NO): NO